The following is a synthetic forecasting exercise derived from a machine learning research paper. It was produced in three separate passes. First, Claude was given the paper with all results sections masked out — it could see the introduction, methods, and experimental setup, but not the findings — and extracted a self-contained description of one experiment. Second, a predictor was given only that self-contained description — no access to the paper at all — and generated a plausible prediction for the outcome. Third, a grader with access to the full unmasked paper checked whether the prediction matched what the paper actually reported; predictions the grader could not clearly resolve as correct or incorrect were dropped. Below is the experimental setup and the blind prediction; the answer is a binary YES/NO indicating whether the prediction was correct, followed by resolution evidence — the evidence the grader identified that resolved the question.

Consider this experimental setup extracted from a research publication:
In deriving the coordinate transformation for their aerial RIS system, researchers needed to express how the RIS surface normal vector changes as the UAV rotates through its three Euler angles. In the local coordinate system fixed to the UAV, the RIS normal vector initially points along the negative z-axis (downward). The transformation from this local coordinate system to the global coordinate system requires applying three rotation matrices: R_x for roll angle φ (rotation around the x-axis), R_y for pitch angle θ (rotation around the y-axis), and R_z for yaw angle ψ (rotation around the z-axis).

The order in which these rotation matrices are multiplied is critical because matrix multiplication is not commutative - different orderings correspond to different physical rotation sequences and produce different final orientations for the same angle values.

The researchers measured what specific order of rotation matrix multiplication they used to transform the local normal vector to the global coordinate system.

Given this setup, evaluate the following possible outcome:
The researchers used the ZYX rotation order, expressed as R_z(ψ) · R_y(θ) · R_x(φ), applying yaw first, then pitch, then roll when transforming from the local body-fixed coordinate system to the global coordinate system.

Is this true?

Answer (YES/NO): YES